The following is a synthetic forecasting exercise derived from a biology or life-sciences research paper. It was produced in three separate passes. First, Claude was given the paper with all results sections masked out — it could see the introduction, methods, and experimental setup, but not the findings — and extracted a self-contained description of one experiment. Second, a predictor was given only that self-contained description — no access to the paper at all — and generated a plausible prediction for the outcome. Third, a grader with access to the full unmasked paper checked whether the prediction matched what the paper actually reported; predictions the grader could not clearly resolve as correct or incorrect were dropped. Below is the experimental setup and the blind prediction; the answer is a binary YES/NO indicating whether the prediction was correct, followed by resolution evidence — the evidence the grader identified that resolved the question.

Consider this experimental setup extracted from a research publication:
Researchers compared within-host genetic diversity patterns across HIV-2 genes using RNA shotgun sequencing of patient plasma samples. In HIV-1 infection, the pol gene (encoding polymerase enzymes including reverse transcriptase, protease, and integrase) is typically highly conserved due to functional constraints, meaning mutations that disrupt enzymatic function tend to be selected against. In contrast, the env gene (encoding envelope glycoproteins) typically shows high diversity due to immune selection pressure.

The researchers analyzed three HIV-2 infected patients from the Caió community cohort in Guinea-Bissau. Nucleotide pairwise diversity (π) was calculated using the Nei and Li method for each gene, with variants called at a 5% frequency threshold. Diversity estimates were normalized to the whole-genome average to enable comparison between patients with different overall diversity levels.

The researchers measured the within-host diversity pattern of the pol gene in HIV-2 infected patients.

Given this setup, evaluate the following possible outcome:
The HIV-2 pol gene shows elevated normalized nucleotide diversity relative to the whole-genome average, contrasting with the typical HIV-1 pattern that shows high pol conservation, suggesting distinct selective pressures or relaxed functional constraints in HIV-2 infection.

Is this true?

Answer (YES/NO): YES